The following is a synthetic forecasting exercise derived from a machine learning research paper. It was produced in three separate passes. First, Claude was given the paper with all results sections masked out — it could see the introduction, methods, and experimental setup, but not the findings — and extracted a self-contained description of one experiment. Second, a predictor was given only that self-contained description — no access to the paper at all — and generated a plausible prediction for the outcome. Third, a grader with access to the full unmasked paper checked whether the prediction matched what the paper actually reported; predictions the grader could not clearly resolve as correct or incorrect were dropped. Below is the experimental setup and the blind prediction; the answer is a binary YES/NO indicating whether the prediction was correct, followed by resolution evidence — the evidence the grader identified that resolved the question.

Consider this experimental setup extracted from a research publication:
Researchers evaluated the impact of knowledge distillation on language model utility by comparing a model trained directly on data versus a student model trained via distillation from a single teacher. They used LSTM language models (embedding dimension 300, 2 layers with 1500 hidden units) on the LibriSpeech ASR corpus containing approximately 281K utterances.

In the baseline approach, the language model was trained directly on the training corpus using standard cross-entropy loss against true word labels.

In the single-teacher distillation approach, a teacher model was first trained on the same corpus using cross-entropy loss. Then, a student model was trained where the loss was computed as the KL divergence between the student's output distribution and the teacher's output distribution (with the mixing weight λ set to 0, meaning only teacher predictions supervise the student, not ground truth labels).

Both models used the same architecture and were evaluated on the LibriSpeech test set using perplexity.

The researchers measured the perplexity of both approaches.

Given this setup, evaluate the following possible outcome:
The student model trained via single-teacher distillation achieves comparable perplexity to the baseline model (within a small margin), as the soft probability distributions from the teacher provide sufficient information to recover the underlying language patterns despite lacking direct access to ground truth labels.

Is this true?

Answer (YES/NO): YES